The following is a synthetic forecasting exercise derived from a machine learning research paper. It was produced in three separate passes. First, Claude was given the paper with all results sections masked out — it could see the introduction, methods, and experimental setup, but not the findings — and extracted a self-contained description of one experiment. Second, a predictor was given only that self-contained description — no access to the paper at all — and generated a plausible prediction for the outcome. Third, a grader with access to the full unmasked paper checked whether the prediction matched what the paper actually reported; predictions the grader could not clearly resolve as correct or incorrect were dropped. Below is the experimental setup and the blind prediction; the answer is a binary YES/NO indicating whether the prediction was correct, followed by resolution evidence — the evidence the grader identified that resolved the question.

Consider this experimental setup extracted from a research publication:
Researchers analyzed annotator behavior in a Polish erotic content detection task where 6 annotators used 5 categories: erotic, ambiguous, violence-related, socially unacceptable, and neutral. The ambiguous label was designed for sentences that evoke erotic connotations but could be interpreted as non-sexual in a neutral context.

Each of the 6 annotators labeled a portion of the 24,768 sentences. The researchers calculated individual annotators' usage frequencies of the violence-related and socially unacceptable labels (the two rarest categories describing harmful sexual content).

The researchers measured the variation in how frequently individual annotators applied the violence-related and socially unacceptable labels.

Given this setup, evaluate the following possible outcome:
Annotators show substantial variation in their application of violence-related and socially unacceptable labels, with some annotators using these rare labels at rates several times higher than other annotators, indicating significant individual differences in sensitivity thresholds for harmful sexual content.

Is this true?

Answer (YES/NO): NO